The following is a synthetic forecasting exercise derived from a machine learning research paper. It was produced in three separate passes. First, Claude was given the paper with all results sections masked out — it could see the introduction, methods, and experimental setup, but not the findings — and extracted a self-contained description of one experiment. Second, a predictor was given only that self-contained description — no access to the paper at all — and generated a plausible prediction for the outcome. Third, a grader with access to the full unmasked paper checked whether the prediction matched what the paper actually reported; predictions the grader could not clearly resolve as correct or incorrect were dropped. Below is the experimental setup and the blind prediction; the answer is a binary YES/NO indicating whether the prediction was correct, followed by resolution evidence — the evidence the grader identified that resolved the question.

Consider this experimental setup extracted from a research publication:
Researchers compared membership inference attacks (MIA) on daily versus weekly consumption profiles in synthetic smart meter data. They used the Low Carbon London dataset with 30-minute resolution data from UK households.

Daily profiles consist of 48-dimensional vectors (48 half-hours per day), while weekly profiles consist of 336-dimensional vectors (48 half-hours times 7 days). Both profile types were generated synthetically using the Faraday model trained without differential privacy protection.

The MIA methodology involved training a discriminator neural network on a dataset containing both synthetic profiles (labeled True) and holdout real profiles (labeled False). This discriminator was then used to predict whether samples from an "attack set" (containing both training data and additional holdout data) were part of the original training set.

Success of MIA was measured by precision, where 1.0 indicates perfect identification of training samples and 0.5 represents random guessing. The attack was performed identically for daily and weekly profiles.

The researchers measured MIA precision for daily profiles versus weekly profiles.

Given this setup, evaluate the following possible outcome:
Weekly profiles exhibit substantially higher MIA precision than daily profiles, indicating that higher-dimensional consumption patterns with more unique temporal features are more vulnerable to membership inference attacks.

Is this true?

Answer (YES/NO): NO